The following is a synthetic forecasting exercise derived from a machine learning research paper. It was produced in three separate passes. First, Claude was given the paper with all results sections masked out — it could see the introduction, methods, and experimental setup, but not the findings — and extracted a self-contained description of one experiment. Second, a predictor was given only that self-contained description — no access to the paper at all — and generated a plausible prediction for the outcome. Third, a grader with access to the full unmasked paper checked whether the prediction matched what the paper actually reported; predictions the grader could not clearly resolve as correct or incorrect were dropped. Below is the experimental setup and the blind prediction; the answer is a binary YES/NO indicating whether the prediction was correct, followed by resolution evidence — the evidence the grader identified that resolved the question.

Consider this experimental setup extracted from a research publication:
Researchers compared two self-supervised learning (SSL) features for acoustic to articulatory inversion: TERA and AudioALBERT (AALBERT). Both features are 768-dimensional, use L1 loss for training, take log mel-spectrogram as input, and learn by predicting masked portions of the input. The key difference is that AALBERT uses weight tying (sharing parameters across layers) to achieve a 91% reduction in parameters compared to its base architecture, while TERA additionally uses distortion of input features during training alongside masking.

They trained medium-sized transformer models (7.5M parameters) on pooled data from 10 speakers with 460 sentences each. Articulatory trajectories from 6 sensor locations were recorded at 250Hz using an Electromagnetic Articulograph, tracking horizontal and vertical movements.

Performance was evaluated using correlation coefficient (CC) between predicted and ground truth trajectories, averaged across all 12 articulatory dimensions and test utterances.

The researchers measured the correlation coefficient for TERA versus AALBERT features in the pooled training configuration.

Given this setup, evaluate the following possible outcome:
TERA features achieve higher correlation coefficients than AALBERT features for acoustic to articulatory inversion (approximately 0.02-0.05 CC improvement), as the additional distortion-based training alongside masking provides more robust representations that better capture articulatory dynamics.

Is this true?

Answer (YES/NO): NO